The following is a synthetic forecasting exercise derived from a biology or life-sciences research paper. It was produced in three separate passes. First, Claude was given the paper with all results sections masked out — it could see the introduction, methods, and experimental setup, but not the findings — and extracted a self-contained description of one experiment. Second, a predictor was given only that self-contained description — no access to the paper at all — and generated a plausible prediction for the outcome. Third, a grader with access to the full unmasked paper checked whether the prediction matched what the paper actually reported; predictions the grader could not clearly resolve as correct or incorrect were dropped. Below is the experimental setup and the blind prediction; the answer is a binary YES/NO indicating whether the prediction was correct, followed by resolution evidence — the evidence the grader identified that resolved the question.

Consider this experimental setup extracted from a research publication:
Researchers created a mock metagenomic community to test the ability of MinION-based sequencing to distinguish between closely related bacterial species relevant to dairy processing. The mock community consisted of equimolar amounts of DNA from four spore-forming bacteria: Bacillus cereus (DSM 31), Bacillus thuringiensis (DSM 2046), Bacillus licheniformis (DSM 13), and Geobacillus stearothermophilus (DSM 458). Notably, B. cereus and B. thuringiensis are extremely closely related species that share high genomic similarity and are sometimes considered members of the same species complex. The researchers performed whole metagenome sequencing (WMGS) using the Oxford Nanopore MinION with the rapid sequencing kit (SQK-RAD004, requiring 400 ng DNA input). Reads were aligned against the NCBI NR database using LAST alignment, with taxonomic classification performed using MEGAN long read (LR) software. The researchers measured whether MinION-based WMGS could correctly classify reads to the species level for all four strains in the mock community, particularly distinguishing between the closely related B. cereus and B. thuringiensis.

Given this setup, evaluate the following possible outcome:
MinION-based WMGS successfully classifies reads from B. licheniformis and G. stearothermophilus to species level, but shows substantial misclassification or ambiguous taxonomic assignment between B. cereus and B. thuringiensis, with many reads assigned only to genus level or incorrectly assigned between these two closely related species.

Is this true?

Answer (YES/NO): NO